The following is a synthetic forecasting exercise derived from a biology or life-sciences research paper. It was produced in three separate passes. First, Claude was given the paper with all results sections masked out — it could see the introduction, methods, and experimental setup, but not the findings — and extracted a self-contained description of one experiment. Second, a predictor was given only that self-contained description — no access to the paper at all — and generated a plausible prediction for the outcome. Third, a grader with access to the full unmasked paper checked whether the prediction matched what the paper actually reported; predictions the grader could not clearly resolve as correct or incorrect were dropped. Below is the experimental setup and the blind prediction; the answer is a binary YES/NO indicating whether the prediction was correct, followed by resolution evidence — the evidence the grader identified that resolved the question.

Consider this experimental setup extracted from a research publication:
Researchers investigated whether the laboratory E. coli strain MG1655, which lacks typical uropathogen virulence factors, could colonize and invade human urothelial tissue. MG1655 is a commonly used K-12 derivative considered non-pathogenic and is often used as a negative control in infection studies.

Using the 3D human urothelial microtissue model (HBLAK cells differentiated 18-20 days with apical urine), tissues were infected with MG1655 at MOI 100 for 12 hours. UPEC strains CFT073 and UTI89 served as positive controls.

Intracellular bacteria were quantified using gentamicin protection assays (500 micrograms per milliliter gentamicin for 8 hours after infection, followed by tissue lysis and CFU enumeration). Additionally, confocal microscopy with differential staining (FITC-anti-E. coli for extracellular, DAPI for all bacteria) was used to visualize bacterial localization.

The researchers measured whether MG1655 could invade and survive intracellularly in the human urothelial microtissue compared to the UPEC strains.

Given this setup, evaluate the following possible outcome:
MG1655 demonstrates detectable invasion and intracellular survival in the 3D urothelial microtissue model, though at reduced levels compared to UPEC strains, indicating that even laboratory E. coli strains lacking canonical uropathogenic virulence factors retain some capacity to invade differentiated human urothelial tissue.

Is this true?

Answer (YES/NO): NO